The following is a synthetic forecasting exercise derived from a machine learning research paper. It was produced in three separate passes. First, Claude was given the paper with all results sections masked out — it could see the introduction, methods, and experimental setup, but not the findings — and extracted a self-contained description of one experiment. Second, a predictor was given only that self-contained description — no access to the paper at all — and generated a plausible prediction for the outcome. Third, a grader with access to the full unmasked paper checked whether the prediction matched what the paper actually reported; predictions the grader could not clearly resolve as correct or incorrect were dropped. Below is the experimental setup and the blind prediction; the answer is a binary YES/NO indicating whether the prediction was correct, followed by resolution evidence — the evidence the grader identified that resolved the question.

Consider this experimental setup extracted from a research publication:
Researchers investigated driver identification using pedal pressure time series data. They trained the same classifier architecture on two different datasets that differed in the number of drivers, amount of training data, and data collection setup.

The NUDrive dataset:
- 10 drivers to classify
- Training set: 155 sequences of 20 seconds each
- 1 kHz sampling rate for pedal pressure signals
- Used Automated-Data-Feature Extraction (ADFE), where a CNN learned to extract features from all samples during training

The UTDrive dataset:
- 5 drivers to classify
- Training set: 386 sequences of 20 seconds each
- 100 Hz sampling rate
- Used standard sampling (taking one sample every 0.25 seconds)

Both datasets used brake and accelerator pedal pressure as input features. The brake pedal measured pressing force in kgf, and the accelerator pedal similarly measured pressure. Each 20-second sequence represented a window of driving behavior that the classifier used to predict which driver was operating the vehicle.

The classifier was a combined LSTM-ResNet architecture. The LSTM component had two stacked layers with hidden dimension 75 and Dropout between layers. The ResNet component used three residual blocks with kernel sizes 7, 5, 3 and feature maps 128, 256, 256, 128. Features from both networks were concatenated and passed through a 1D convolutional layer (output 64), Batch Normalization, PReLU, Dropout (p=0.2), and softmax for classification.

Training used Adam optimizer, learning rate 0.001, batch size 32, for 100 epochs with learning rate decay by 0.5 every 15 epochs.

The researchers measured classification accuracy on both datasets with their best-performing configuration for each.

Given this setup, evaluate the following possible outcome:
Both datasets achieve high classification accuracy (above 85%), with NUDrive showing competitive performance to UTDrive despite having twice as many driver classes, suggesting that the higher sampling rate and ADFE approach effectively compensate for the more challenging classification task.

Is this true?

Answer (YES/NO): NO